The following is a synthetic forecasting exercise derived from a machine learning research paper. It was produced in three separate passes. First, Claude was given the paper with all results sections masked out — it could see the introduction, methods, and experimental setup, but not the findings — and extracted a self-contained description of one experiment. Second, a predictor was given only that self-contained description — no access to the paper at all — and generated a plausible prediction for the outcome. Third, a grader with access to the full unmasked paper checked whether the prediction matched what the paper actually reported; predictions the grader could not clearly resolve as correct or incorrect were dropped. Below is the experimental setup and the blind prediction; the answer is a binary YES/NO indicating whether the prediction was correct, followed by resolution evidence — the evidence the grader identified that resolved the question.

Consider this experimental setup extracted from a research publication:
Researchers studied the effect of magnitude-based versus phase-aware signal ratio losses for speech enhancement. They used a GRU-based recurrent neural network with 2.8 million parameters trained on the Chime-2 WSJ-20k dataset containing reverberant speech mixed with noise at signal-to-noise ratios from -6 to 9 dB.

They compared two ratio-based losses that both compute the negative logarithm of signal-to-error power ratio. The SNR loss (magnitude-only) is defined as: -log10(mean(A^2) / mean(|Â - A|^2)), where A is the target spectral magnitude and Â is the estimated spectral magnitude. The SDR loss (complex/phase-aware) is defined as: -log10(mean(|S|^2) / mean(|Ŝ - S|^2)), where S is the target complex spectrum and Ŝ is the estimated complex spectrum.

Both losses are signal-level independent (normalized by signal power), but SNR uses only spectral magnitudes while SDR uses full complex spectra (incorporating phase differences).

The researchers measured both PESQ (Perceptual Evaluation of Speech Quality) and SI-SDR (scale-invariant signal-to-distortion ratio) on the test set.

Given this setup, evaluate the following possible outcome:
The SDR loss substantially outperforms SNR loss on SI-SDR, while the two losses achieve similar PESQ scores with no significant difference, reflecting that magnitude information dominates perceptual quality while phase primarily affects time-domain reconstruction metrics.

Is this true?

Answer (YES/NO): NO